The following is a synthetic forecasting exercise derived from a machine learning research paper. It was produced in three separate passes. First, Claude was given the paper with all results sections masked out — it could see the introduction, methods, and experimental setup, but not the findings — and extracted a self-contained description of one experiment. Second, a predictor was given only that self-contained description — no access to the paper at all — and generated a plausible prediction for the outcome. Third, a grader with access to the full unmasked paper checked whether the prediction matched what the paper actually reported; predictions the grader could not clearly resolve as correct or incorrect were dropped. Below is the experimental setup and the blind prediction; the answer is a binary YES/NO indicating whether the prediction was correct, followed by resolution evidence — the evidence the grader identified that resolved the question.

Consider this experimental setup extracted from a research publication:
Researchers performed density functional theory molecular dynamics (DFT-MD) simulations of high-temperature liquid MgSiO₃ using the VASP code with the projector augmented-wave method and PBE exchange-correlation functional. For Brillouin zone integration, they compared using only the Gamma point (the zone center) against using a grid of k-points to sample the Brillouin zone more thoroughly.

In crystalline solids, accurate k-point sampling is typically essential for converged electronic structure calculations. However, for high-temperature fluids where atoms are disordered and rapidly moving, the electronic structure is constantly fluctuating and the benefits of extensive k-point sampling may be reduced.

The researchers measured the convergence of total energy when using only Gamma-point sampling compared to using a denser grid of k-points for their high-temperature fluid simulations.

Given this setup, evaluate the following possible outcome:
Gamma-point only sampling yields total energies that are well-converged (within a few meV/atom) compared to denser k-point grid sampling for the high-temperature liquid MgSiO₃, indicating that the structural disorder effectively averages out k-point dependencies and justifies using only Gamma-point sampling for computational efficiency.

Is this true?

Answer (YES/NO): YES